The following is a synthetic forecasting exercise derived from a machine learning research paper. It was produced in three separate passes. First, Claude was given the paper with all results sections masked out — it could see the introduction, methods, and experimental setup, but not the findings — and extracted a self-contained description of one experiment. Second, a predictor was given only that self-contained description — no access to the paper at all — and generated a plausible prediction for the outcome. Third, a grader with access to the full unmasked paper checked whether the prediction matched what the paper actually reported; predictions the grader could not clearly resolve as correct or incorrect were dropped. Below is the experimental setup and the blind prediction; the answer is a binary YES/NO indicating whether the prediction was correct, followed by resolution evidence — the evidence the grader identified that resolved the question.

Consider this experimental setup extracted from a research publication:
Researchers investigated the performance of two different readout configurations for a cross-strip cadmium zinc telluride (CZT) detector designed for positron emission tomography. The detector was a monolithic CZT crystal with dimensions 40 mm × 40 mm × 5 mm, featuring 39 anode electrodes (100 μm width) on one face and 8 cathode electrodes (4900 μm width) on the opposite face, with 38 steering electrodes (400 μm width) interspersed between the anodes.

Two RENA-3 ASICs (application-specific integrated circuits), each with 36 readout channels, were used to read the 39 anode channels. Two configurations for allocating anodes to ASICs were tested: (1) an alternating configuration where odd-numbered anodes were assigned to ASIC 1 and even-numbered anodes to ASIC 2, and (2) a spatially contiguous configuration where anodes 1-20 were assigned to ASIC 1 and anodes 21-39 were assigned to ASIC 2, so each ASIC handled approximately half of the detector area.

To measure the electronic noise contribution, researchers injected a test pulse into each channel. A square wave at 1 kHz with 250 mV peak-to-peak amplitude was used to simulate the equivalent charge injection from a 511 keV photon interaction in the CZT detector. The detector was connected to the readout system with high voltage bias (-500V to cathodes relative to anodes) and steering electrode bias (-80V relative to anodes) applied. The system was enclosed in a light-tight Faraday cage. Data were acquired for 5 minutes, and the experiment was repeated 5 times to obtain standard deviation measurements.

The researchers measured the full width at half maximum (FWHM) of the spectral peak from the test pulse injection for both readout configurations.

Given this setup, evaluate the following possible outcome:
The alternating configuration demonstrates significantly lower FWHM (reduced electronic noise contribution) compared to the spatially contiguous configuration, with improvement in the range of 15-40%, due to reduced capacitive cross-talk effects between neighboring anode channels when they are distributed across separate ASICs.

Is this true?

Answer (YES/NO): NO